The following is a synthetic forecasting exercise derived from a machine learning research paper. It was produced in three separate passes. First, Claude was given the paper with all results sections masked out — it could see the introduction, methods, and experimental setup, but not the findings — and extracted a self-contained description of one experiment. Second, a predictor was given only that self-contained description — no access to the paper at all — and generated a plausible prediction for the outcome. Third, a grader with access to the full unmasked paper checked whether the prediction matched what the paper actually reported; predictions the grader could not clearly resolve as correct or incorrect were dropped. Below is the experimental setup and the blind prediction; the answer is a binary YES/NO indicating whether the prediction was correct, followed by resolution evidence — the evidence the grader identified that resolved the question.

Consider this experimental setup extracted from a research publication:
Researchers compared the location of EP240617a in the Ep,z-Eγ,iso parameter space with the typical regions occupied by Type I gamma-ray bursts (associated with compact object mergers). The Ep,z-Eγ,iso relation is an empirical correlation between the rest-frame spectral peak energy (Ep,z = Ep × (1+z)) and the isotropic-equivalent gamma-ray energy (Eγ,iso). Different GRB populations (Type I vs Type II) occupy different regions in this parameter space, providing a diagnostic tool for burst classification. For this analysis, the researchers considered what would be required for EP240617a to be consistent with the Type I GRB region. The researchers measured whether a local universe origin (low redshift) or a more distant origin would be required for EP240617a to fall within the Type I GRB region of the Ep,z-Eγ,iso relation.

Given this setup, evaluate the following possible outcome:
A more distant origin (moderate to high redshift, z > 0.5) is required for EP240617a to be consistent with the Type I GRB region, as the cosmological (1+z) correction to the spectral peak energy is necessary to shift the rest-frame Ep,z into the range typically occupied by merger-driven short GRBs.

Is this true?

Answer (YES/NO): NO